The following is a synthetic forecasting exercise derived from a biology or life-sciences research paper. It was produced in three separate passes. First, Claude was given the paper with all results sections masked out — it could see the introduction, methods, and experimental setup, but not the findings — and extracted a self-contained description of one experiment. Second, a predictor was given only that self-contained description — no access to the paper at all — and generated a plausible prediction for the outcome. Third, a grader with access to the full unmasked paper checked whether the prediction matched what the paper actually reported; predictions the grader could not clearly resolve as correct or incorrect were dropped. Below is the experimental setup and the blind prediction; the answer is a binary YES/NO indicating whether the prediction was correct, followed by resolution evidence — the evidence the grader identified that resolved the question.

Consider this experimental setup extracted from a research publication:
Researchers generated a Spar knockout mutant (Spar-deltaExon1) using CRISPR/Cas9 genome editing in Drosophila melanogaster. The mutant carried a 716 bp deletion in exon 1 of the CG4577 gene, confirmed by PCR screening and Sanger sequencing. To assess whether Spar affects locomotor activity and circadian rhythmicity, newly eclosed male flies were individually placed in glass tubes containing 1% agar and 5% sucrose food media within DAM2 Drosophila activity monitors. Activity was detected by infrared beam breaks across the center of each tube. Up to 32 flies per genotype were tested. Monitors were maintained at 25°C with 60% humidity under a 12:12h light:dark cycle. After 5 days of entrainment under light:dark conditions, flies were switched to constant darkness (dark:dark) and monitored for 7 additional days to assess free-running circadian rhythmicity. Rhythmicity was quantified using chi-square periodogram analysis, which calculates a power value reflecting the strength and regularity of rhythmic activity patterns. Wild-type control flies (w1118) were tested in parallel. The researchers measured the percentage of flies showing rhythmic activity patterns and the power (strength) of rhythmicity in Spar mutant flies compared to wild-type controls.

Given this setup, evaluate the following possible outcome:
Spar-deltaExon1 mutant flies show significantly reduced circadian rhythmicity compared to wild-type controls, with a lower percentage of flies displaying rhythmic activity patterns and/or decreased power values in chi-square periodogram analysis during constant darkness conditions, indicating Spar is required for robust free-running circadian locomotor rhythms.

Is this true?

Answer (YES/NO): NO